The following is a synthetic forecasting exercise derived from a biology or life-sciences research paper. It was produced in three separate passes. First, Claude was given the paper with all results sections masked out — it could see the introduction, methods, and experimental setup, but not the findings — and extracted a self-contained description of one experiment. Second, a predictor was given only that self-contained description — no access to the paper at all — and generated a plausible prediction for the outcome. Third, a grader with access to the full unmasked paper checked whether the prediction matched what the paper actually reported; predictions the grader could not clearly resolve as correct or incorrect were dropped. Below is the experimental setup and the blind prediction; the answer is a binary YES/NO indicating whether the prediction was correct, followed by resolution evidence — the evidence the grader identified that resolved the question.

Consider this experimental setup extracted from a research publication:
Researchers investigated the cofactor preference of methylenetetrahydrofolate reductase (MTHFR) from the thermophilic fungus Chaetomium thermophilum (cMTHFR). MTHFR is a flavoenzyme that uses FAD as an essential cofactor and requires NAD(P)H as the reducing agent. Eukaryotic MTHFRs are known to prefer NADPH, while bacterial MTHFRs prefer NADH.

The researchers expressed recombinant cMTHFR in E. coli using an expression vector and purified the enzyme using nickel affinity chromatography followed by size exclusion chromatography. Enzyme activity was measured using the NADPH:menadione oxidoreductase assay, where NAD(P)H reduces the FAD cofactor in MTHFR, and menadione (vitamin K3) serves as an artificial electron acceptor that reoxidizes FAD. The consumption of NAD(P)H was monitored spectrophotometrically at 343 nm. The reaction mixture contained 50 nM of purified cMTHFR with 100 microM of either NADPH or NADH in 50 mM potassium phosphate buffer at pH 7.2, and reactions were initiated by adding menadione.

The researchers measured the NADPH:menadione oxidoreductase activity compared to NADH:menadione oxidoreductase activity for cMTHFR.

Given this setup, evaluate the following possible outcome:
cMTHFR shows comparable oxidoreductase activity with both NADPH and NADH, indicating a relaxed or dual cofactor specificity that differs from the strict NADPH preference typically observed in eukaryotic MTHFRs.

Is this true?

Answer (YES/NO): NO